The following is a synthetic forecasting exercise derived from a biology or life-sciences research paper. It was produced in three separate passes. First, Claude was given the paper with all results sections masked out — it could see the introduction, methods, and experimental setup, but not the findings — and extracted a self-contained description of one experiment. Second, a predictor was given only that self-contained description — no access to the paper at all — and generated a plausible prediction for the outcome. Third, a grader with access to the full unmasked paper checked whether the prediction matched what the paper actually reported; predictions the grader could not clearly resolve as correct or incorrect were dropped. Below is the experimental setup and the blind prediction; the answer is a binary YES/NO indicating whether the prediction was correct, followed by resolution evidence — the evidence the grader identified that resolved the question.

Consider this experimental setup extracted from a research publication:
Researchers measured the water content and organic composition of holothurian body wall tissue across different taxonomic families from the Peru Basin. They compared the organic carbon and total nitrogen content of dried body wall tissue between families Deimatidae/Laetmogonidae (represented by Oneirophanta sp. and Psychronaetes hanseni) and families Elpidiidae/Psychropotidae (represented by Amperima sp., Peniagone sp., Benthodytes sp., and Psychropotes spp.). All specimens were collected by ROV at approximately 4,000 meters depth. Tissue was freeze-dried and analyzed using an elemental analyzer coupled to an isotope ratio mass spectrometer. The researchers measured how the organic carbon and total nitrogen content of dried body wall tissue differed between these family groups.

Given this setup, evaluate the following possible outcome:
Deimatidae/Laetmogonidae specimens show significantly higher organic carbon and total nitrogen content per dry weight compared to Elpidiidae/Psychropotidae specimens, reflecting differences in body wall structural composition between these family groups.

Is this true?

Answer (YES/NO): YES